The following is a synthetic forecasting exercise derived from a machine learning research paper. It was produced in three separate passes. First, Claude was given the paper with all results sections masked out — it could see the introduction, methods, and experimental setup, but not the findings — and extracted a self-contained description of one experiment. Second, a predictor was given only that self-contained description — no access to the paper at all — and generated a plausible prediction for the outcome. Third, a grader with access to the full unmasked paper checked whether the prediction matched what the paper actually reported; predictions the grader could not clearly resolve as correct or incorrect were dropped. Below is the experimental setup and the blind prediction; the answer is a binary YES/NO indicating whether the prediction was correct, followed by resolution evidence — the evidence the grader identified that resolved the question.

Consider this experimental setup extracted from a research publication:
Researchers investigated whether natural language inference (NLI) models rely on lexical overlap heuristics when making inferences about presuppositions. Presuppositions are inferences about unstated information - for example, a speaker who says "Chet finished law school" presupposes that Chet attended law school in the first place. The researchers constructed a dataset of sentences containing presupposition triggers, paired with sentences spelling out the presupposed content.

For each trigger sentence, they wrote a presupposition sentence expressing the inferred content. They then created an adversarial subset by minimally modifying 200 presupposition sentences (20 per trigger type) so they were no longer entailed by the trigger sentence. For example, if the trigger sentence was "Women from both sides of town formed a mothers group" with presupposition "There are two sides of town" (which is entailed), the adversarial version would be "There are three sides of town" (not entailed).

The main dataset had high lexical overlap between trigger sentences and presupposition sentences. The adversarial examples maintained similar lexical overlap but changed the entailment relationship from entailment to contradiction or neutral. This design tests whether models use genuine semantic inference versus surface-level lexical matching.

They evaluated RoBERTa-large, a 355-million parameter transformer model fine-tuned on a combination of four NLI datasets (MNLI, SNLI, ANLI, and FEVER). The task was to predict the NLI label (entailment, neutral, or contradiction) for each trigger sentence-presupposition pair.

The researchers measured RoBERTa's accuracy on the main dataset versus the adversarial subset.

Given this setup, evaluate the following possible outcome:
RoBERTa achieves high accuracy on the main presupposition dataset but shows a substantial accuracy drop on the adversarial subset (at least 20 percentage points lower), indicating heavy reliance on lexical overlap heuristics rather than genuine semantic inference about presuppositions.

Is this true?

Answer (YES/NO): NO